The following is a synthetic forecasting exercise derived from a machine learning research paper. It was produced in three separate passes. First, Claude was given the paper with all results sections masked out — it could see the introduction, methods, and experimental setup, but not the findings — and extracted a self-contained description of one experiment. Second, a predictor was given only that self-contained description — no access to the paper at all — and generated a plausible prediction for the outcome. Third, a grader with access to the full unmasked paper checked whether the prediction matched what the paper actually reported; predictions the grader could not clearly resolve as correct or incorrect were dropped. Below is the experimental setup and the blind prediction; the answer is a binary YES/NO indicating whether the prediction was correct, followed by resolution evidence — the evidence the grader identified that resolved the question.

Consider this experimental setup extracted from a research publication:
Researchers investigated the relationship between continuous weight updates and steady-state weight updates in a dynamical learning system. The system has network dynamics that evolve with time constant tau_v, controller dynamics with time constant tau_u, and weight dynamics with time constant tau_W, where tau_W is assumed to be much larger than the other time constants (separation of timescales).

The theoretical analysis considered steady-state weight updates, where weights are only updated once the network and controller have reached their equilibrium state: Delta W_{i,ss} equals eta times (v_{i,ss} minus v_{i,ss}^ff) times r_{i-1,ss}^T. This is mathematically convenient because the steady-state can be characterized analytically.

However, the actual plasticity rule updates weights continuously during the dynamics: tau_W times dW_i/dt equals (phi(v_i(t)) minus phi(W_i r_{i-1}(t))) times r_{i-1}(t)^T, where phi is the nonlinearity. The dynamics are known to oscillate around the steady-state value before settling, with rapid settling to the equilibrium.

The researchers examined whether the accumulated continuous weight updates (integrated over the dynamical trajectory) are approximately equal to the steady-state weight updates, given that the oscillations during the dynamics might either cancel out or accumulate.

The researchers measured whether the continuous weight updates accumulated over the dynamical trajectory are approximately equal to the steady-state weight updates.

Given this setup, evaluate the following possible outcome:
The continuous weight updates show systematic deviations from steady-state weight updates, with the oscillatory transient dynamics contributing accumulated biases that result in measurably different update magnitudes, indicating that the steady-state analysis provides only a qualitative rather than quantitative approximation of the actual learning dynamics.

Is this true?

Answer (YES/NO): NO